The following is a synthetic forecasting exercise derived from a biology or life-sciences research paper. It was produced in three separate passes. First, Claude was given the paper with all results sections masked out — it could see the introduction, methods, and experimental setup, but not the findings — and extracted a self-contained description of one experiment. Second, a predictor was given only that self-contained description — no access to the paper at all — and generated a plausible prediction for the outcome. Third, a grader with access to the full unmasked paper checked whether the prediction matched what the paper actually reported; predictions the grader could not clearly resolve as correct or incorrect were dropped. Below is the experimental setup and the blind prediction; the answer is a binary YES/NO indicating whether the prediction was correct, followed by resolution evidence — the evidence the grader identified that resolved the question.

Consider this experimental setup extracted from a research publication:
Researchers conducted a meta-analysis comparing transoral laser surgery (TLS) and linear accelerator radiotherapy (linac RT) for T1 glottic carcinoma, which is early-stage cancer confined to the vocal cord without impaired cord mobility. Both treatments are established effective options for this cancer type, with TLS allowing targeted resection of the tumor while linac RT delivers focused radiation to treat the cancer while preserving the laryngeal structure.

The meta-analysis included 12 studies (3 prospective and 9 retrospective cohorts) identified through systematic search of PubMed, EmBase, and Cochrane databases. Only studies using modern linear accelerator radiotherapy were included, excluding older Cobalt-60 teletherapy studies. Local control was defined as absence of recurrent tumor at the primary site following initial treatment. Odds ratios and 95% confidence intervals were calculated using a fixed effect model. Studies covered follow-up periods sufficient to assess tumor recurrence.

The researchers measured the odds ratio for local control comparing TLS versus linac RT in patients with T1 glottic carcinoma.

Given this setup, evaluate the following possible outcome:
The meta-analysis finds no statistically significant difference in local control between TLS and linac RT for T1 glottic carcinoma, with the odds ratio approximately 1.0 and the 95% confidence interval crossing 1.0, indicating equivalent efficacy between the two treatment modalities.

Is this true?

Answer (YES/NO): YES